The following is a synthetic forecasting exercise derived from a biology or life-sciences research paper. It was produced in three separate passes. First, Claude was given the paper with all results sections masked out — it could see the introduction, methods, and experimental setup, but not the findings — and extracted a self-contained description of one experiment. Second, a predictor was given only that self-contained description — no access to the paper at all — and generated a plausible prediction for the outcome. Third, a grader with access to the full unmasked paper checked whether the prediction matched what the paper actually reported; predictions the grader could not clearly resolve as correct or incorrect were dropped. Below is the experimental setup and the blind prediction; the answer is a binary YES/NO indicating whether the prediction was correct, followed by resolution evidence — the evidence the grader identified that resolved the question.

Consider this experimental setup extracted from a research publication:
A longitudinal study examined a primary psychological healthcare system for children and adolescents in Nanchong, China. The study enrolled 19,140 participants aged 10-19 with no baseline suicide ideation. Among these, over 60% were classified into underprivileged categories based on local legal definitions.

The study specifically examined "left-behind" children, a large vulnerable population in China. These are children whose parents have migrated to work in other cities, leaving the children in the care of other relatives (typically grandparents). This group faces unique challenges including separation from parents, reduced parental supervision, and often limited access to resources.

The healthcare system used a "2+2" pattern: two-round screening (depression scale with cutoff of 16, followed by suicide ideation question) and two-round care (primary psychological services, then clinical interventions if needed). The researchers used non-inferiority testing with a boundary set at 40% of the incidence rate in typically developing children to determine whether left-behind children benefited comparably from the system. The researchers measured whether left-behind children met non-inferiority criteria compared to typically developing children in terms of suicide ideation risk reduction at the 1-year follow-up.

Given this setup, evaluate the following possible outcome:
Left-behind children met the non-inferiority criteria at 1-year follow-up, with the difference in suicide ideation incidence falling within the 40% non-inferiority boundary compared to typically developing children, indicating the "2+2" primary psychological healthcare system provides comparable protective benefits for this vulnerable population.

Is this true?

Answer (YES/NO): YES